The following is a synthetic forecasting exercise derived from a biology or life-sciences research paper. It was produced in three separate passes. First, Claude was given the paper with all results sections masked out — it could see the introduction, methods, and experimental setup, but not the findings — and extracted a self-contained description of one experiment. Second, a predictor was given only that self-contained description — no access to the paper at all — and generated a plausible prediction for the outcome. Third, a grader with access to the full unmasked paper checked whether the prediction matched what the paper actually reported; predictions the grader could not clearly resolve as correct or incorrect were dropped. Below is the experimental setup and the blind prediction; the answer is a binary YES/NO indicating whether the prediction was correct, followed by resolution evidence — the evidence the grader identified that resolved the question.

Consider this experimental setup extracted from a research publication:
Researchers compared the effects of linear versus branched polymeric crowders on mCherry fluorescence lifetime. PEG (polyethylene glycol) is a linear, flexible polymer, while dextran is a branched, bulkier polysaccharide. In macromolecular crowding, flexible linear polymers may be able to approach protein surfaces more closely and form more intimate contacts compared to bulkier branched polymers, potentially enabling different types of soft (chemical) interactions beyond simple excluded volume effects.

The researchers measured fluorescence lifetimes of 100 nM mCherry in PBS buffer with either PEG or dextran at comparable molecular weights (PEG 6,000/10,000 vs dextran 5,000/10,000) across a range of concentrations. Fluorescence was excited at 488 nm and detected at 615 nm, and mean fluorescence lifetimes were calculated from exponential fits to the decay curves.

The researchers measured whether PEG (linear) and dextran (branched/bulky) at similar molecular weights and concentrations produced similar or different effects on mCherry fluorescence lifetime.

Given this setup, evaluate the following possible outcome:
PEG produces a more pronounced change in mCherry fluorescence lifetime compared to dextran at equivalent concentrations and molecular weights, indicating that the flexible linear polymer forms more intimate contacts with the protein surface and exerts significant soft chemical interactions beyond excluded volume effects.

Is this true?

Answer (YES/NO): YES